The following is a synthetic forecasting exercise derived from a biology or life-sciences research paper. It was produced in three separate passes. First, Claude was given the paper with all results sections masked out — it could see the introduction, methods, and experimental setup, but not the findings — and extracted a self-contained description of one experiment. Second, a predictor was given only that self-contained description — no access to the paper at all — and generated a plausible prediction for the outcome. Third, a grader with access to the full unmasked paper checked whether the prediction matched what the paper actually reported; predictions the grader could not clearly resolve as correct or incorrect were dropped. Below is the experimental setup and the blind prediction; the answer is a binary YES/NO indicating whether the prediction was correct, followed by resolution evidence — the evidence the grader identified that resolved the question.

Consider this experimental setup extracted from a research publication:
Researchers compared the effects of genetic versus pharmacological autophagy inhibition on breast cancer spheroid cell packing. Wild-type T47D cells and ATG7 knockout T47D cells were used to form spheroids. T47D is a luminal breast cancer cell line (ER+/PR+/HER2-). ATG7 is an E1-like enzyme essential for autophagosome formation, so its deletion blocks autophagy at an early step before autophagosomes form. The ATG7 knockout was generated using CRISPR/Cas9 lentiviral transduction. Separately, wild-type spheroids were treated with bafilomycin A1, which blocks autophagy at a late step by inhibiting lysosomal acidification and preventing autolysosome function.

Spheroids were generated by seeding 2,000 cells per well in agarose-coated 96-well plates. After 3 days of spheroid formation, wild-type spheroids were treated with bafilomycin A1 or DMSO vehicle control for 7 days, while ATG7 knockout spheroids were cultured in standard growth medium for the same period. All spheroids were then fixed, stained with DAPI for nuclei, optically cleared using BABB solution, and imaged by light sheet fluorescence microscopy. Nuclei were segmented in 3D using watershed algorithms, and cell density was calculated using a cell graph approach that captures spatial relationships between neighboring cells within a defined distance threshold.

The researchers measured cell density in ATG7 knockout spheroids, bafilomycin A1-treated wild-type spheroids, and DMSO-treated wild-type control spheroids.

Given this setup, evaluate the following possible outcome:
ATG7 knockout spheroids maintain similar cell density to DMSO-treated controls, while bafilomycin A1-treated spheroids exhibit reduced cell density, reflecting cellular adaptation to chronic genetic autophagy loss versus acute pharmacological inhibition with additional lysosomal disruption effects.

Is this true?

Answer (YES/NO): NO